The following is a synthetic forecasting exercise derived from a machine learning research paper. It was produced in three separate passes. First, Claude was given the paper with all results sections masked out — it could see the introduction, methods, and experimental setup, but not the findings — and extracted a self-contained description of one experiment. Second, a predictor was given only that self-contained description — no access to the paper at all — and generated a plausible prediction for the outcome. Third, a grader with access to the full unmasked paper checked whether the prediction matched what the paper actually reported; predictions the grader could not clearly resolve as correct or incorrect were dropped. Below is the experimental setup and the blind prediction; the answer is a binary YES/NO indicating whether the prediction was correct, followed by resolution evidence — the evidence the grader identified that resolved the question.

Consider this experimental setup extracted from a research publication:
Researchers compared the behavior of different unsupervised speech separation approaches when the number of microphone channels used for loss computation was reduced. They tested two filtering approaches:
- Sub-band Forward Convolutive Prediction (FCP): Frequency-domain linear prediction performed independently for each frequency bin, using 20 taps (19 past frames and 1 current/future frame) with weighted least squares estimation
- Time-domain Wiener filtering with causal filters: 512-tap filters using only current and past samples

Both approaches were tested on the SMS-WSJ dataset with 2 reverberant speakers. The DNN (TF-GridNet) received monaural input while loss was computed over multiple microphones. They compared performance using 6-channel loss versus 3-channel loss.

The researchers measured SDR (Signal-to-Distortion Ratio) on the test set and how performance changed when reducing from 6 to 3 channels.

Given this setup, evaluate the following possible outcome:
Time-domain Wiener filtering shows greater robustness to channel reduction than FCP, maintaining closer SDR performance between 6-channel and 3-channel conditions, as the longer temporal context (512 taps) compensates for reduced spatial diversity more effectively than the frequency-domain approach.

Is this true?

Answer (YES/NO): NO